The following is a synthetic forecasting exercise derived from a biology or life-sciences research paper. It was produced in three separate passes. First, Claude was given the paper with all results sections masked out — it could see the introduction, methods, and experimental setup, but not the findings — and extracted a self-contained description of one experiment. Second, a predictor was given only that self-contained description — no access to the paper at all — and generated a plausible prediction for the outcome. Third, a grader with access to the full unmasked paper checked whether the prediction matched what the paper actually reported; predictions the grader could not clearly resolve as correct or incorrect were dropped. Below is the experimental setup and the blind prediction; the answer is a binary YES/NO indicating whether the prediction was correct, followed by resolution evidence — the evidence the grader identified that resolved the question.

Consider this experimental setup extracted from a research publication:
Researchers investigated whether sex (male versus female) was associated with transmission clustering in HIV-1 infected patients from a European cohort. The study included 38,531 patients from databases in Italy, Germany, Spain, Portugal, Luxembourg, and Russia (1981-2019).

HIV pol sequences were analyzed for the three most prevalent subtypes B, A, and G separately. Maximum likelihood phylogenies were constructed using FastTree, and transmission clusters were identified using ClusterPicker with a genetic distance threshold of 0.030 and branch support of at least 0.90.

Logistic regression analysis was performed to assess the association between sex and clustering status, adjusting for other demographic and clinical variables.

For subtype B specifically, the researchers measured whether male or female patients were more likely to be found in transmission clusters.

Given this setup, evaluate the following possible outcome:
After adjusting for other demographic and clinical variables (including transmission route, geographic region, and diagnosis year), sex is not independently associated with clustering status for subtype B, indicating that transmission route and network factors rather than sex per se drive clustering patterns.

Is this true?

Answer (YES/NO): NO